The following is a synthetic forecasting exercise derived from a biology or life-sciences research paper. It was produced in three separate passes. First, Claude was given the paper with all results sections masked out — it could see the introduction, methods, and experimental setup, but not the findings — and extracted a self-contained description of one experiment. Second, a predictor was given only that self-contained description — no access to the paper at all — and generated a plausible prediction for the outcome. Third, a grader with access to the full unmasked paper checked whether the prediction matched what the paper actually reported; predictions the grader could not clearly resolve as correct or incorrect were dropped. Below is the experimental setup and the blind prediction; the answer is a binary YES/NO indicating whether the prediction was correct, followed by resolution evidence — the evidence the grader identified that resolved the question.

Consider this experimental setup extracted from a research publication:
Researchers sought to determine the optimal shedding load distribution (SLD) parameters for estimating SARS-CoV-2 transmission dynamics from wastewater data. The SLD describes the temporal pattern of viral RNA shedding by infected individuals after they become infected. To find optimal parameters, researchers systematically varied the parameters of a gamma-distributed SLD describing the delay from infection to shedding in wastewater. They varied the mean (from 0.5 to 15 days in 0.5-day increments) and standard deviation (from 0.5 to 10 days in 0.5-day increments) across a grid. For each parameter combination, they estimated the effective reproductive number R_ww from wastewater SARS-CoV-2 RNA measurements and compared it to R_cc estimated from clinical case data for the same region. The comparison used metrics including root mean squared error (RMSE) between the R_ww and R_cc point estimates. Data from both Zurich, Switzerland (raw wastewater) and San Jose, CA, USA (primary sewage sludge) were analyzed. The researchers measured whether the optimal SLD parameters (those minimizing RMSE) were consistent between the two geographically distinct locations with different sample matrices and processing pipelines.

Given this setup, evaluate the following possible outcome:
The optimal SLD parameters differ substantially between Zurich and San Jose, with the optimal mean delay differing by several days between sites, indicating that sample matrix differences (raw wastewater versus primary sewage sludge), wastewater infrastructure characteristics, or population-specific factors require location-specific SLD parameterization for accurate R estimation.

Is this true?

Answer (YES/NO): NO